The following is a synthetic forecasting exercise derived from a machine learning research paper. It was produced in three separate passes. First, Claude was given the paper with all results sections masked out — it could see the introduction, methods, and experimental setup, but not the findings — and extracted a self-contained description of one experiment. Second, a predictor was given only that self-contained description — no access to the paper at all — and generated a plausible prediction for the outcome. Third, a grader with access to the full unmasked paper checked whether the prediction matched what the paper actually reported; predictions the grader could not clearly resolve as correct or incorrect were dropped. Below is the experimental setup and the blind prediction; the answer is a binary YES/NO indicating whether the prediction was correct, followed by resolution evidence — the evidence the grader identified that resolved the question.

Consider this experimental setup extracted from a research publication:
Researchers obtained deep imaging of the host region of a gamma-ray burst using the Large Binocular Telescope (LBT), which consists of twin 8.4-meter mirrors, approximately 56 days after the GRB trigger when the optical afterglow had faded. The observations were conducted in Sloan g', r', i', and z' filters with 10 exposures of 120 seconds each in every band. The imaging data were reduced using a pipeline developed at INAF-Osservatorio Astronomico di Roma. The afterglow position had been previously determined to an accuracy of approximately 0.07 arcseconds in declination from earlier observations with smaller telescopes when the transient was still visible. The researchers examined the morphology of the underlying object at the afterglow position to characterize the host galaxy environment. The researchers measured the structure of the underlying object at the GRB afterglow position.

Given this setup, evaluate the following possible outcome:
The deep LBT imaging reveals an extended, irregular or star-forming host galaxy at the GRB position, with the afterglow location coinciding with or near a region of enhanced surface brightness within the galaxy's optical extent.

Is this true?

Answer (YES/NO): NO